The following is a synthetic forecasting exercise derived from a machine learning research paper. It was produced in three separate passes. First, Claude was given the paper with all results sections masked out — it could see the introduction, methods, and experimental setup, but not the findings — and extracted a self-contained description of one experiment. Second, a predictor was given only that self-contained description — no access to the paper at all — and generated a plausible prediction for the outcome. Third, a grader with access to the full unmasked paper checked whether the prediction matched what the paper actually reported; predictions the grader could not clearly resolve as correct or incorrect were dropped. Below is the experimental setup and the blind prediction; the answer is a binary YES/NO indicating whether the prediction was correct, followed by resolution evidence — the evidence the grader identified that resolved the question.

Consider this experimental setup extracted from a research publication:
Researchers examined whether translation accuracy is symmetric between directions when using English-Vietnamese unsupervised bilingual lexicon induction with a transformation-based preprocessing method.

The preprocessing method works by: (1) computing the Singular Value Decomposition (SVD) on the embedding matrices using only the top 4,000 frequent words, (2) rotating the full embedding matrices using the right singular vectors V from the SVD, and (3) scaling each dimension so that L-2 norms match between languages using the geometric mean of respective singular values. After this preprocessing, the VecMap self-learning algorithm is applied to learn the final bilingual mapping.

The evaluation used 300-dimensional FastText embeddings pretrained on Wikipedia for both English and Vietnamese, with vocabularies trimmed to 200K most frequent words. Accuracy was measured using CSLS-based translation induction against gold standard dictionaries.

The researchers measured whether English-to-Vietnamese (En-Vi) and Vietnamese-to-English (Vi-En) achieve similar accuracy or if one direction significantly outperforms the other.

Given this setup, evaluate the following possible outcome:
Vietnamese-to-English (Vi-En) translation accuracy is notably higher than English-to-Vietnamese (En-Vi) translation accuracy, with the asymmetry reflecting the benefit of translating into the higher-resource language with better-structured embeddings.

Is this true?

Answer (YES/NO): YES